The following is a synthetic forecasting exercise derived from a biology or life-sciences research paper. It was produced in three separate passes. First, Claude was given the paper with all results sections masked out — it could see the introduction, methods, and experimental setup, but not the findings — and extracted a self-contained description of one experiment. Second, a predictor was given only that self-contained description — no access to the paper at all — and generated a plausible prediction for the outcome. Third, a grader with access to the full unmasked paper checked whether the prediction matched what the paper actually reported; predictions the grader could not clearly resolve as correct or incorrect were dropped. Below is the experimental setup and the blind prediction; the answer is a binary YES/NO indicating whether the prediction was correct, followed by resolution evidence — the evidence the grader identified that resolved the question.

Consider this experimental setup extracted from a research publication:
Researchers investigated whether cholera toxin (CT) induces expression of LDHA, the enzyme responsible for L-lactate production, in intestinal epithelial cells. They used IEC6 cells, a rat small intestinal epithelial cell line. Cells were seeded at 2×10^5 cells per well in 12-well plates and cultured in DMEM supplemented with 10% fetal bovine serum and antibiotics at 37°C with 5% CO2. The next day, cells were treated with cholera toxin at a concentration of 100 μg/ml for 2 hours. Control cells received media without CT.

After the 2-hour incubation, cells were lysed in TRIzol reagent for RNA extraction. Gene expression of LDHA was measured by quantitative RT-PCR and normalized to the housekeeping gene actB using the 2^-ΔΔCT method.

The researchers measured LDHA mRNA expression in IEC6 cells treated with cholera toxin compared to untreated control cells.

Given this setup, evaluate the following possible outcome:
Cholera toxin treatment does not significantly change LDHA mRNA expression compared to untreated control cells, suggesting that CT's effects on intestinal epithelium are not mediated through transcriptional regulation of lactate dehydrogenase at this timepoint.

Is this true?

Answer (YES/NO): NO